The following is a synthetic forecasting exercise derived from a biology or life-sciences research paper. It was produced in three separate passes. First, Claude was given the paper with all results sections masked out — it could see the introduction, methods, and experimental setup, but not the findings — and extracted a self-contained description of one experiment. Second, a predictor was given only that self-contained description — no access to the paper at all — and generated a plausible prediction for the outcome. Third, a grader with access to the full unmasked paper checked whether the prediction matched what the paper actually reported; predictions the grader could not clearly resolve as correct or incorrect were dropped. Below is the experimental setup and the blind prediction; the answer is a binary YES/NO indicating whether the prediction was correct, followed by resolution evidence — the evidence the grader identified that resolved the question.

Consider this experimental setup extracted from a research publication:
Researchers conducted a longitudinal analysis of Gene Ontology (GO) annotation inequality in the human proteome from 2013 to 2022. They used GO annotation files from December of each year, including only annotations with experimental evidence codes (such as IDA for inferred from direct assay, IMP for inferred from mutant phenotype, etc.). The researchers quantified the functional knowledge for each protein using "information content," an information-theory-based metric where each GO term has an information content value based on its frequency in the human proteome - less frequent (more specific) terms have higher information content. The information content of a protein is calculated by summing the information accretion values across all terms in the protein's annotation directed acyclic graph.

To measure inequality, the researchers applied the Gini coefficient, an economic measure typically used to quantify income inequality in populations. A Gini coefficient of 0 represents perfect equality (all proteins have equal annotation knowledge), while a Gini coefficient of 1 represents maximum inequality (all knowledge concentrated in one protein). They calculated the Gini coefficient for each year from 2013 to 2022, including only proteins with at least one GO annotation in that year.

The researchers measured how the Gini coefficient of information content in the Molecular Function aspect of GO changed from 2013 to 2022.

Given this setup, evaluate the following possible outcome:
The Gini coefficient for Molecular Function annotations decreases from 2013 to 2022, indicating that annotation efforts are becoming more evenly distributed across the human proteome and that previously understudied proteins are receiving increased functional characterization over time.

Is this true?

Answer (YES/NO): NO